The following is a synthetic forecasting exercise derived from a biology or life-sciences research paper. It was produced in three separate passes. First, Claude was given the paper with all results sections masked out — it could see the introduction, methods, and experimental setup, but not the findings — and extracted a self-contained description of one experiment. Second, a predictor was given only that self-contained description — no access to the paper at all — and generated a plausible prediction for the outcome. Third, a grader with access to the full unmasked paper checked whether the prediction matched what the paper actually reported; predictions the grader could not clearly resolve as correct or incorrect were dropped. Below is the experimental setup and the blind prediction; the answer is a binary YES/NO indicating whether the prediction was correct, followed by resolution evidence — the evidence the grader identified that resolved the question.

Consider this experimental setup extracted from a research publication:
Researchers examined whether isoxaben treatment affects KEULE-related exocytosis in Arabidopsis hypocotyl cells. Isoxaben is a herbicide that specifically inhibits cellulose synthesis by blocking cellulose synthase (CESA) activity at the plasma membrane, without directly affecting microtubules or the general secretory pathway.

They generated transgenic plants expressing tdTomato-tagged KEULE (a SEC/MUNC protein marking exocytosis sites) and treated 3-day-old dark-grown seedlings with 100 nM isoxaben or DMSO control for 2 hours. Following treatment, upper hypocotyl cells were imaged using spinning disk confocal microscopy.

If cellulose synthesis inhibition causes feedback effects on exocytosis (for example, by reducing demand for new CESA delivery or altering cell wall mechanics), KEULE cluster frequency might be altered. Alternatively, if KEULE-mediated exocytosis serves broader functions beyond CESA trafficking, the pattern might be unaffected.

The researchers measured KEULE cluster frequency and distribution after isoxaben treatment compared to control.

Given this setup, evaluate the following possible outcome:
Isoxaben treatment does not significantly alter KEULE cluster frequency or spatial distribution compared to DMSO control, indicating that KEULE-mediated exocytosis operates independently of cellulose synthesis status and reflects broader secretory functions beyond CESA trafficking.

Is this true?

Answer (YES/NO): NO